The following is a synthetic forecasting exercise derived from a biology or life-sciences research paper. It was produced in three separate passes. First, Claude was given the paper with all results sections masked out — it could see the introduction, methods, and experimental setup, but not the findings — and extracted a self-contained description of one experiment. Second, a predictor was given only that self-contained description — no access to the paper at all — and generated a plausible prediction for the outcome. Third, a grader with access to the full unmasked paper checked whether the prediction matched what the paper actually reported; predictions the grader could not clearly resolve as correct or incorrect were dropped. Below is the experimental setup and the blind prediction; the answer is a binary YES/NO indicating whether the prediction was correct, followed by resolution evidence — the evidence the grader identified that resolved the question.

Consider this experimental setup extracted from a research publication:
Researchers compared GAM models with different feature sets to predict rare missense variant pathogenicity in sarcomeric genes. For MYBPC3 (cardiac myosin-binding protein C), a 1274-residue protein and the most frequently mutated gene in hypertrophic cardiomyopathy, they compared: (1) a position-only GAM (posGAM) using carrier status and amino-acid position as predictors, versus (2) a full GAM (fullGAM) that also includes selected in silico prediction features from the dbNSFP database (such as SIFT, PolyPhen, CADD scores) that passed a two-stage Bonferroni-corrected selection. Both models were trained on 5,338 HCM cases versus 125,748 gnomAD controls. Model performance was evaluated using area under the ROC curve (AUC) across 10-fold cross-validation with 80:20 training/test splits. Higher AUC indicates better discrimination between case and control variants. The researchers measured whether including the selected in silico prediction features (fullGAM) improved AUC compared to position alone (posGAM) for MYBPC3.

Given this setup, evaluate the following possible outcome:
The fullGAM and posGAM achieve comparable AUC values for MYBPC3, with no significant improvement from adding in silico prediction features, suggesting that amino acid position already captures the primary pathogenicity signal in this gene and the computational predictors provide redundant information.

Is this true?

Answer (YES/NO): NO